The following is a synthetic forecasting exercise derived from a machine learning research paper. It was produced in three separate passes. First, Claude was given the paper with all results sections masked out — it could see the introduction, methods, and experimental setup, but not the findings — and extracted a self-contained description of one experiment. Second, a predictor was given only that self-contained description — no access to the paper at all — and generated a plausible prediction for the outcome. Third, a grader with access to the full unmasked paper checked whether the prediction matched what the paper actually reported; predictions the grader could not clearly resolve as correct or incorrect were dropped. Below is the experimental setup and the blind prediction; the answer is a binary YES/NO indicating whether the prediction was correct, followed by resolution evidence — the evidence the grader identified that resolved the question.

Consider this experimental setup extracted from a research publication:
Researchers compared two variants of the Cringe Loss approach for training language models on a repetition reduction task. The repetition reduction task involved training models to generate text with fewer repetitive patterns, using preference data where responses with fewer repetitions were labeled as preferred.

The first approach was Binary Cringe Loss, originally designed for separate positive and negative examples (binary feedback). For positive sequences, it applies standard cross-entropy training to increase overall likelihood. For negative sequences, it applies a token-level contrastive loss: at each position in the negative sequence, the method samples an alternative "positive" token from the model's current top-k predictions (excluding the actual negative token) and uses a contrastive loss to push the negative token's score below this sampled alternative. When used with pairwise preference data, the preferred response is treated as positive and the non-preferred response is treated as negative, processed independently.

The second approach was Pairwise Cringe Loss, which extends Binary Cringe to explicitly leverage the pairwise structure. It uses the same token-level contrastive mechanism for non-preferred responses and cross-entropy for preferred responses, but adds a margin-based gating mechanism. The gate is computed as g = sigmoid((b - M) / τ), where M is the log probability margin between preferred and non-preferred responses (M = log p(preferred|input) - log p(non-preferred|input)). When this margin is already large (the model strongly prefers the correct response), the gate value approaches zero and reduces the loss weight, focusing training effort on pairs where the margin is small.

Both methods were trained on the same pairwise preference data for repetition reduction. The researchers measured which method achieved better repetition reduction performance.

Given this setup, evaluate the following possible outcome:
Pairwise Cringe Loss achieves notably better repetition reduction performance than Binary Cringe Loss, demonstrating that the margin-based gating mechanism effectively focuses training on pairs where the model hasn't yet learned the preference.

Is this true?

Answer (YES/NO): NO